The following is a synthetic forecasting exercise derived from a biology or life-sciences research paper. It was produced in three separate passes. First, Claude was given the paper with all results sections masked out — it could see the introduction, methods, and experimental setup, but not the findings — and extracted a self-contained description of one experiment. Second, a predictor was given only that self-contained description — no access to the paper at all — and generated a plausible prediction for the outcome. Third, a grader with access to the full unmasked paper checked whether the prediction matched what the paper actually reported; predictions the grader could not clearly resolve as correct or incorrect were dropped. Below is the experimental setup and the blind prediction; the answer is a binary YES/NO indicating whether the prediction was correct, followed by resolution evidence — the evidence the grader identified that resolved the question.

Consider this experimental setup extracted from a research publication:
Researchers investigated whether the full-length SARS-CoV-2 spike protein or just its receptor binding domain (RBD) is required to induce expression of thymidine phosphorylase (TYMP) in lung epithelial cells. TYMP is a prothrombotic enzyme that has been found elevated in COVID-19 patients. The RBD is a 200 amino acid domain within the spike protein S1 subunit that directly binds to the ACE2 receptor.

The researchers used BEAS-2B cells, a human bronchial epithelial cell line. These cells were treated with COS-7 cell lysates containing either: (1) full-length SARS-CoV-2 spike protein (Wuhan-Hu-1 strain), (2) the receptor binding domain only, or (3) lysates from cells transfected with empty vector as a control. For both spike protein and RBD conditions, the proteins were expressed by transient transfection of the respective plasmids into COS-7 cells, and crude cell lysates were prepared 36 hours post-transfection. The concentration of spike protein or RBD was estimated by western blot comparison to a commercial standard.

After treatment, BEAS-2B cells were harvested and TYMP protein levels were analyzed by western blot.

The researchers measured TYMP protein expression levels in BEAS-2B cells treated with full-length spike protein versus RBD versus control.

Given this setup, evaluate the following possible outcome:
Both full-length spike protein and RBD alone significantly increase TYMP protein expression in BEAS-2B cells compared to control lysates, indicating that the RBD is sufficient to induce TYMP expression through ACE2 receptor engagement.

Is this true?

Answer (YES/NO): YES